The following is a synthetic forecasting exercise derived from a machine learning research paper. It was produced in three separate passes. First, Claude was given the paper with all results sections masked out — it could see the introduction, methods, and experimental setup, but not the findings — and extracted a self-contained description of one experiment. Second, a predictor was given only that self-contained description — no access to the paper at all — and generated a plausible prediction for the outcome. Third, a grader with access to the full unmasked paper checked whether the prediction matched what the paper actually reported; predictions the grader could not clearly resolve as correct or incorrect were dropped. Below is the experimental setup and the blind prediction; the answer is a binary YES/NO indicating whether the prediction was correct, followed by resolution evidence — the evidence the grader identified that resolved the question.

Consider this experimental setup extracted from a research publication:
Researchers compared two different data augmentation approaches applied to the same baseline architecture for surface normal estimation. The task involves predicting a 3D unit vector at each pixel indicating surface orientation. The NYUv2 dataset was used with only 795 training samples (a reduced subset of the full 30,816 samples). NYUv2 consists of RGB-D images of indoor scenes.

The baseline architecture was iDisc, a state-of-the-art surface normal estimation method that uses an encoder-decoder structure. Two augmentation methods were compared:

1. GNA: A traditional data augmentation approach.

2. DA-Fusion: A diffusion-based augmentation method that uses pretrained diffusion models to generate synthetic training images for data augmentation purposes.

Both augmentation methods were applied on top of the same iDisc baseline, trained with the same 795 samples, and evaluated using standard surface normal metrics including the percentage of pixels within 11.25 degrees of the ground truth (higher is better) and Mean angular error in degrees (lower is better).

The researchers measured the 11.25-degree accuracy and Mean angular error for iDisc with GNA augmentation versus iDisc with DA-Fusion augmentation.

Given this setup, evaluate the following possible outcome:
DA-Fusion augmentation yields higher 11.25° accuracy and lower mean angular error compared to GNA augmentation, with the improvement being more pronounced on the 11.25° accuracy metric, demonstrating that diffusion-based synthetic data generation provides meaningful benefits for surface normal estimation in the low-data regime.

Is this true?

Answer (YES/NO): NO